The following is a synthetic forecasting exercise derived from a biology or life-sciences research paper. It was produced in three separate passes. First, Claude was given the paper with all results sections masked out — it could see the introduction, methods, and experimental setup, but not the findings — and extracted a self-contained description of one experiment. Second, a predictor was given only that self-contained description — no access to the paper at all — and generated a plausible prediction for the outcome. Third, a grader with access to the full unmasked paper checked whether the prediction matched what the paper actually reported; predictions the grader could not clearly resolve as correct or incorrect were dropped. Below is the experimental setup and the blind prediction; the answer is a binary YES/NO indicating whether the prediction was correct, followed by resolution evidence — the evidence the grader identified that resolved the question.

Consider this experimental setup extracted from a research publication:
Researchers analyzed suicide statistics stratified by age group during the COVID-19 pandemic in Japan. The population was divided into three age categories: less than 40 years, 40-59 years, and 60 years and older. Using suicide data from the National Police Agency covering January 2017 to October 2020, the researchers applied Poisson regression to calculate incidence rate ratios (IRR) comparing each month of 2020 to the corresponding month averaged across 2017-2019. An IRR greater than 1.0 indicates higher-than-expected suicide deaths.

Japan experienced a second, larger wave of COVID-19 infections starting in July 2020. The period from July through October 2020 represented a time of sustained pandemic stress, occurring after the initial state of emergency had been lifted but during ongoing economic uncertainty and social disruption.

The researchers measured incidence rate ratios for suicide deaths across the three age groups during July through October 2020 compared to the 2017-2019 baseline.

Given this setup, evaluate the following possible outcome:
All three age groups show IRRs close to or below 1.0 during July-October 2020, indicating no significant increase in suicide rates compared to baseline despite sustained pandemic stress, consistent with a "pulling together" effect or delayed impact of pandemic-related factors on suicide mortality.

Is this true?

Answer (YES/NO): NO